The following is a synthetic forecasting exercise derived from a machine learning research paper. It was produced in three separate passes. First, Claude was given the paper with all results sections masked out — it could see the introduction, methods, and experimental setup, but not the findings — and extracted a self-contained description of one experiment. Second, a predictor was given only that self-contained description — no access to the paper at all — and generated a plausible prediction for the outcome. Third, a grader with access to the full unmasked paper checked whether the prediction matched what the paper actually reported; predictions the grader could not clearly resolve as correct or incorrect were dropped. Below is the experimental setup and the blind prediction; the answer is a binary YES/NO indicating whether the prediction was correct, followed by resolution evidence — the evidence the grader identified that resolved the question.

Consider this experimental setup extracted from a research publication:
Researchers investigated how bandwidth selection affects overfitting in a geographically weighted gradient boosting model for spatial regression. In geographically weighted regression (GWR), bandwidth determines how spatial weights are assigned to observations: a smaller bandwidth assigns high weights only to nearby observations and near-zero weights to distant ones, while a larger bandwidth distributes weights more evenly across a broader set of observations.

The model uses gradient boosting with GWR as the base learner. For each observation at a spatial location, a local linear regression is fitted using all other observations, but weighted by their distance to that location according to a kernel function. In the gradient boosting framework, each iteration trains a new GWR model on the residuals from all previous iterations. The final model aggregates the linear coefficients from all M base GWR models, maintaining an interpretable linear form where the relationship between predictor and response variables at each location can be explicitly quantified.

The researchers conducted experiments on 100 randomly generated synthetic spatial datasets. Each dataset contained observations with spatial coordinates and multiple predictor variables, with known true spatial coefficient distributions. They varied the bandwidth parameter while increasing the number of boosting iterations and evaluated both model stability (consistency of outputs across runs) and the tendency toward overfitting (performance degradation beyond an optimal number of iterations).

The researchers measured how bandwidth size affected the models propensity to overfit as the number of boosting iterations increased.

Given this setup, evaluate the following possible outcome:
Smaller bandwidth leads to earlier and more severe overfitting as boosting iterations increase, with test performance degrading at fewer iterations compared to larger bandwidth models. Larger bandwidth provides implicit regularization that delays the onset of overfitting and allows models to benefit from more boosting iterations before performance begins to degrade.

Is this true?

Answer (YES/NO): YES